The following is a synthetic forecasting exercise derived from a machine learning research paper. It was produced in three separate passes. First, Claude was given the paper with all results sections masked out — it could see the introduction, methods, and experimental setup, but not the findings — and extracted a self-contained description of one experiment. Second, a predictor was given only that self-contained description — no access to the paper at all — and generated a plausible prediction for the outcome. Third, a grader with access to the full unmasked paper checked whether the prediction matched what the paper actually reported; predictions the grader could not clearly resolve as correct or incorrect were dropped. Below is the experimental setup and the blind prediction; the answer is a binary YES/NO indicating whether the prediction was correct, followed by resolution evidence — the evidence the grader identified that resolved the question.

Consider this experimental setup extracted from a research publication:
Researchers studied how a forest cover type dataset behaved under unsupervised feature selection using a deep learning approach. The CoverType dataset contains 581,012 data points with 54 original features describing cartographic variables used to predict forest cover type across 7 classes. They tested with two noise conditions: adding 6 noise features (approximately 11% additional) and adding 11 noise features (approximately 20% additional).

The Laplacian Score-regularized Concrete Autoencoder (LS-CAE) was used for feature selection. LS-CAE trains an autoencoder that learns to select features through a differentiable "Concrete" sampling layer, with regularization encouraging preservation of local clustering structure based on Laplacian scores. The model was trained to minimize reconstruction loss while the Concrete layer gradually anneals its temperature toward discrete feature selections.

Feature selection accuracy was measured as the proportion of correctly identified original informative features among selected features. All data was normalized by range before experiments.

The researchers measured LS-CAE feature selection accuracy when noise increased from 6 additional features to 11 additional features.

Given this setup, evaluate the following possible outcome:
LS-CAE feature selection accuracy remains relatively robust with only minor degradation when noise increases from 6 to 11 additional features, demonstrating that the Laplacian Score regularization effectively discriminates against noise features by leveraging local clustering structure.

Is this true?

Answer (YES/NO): NO